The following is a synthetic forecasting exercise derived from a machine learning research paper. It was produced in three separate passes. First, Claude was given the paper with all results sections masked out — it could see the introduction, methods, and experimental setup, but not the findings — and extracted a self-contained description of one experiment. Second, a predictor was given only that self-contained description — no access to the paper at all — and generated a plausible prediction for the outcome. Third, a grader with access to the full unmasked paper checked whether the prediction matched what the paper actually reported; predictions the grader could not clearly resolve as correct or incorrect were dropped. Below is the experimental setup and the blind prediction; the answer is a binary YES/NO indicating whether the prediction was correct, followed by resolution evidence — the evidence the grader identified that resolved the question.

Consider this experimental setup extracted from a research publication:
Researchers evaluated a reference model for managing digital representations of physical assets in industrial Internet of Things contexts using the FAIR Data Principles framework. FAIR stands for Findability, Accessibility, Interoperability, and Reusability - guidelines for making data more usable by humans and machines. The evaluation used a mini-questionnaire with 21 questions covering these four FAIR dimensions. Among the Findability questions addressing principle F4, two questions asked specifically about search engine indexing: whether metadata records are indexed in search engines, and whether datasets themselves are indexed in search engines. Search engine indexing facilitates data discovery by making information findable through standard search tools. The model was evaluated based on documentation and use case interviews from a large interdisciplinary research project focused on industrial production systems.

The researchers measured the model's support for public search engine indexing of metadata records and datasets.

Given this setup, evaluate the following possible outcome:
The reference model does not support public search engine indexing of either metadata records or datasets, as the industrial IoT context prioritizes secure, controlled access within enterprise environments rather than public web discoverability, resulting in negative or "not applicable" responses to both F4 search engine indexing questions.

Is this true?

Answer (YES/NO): NO